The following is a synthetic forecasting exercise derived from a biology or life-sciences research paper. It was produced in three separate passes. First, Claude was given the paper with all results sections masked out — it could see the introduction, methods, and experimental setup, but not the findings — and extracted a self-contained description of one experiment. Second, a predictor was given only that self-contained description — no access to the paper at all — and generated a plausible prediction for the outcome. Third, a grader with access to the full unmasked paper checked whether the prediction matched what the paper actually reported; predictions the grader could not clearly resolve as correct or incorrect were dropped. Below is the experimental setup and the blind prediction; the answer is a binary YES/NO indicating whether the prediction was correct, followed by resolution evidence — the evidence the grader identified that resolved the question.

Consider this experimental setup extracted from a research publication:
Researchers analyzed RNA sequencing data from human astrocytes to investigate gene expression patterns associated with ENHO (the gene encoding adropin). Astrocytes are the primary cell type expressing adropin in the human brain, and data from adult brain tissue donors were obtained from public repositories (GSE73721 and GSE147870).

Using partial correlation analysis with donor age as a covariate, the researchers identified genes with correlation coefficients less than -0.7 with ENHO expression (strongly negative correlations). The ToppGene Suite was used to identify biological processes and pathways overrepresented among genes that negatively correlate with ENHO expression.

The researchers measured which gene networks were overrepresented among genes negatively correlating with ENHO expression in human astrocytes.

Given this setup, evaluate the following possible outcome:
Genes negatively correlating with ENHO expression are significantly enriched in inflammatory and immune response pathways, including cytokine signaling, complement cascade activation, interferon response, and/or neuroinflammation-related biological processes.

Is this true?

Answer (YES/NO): NO